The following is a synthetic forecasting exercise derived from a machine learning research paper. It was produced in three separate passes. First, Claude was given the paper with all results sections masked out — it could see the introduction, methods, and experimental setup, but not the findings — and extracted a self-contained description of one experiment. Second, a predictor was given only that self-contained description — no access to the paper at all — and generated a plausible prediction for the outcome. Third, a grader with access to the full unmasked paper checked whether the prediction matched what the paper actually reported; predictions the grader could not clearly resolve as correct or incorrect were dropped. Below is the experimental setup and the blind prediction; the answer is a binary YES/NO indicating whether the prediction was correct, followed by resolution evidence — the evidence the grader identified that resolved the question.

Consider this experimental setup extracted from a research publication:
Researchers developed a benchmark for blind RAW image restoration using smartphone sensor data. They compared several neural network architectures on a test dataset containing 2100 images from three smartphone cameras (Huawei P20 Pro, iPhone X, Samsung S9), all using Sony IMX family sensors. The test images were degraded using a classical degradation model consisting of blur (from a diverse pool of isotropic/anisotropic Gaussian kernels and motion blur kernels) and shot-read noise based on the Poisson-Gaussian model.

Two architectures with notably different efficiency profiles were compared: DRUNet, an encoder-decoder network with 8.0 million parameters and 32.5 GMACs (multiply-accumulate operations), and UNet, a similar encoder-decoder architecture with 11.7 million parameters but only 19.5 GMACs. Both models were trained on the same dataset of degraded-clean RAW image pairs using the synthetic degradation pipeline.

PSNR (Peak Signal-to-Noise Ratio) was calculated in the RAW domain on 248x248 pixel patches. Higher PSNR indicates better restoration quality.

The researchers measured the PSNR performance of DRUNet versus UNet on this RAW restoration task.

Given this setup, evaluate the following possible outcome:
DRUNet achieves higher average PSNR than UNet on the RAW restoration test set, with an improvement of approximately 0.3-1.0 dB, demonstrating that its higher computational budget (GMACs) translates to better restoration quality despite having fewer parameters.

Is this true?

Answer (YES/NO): YES